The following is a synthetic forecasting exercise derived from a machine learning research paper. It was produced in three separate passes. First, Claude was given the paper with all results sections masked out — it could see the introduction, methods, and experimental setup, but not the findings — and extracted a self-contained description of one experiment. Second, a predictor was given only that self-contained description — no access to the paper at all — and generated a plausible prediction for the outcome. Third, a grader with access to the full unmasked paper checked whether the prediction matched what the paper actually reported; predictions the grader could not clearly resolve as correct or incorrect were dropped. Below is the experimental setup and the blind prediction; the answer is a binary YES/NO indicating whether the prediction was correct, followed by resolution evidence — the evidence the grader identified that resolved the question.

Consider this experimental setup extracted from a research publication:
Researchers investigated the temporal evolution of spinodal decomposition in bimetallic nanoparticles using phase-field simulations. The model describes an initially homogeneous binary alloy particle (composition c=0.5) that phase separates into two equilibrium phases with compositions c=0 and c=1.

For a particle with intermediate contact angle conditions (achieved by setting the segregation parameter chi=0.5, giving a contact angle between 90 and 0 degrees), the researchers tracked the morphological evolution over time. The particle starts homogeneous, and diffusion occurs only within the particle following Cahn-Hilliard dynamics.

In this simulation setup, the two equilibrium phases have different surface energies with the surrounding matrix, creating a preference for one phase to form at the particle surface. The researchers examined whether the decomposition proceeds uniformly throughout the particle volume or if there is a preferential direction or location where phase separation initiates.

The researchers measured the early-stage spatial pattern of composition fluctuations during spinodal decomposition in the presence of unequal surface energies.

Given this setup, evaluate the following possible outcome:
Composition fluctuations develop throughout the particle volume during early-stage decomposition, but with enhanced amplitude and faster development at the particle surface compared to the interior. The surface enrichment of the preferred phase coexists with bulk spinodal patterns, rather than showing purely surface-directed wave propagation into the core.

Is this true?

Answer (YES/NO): NO